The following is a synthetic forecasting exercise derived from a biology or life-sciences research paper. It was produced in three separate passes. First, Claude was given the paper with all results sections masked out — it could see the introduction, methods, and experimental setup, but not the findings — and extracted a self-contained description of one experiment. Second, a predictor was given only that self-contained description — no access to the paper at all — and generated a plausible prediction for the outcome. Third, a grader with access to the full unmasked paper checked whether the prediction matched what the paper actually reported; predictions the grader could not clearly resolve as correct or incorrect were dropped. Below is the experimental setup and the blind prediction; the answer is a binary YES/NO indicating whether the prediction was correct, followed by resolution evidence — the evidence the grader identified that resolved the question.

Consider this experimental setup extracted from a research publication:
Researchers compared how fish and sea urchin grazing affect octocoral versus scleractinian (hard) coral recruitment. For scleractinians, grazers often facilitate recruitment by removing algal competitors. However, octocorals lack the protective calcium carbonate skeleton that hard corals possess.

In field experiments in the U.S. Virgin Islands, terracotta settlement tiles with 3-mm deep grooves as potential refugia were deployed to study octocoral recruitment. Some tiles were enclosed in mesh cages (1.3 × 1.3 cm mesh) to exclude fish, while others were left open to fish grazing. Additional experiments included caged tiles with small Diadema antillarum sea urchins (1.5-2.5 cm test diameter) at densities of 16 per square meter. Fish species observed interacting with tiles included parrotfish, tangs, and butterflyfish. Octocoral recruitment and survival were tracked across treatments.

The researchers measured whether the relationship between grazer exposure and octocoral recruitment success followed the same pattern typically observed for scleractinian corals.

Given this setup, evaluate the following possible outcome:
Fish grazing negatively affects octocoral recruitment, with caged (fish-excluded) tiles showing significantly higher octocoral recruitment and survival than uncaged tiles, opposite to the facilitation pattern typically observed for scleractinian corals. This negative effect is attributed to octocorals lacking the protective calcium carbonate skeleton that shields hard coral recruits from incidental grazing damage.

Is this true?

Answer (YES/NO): YES